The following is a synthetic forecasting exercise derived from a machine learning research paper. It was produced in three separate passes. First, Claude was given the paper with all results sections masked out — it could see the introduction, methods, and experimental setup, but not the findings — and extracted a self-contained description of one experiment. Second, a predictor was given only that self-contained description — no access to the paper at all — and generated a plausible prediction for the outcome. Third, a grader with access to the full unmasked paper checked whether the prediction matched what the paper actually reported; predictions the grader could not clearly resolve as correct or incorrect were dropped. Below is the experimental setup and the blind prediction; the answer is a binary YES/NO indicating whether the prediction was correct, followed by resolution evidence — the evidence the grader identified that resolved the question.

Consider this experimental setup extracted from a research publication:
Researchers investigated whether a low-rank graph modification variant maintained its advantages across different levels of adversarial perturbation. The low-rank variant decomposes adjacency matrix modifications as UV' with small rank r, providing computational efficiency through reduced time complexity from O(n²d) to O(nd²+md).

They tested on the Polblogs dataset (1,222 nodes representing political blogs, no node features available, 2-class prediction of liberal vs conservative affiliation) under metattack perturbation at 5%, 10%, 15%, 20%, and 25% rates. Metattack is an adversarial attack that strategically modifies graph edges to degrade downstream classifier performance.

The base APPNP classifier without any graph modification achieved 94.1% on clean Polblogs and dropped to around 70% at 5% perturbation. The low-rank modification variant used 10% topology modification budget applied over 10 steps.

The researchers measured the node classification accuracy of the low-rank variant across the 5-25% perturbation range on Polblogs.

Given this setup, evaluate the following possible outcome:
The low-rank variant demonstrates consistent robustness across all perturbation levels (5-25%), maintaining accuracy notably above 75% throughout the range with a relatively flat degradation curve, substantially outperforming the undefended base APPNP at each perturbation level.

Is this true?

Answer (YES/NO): YES